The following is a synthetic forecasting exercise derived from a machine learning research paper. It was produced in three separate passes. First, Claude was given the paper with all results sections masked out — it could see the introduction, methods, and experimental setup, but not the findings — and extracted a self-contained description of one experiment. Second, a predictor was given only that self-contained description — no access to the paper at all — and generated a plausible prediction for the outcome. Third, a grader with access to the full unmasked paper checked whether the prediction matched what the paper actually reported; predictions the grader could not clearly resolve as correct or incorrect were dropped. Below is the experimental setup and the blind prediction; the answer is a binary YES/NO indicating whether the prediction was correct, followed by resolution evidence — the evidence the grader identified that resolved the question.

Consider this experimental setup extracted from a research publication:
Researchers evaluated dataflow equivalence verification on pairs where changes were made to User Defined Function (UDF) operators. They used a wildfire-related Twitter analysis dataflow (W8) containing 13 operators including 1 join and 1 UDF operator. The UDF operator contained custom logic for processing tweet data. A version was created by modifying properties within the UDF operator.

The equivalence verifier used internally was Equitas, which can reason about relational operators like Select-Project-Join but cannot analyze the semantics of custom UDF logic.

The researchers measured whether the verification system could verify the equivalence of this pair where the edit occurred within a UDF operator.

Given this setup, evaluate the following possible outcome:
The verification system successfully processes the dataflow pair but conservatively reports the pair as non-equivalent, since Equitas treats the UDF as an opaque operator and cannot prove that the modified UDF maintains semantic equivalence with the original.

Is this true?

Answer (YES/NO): NO